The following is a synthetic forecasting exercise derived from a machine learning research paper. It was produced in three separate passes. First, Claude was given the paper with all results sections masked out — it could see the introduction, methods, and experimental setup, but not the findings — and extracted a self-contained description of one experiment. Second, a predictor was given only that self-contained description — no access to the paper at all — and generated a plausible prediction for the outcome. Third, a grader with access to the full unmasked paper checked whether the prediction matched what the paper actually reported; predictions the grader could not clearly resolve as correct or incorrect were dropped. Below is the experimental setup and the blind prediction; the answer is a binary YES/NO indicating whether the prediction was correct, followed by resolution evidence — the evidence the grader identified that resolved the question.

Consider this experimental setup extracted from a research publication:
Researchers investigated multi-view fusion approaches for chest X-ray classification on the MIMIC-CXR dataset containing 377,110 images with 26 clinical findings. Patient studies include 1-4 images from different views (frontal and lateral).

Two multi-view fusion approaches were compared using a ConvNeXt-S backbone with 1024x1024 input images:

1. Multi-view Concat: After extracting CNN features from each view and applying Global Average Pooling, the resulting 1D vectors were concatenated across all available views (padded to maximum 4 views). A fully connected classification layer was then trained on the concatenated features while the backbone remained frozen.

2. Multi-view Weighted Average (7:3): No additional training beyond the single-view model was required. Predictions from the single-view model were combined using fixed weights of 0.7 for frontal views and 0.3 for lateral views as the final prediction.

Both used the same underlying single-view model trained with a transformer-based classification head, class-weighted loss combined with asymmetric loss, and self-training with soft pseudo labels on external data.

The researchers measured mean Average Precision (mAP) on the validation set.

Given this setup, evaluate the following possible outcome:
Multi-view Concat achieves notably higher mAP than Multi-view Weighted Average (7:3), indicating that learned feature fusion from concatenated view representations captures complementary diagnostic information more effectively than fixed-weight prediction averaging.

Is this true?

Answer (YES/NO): NO